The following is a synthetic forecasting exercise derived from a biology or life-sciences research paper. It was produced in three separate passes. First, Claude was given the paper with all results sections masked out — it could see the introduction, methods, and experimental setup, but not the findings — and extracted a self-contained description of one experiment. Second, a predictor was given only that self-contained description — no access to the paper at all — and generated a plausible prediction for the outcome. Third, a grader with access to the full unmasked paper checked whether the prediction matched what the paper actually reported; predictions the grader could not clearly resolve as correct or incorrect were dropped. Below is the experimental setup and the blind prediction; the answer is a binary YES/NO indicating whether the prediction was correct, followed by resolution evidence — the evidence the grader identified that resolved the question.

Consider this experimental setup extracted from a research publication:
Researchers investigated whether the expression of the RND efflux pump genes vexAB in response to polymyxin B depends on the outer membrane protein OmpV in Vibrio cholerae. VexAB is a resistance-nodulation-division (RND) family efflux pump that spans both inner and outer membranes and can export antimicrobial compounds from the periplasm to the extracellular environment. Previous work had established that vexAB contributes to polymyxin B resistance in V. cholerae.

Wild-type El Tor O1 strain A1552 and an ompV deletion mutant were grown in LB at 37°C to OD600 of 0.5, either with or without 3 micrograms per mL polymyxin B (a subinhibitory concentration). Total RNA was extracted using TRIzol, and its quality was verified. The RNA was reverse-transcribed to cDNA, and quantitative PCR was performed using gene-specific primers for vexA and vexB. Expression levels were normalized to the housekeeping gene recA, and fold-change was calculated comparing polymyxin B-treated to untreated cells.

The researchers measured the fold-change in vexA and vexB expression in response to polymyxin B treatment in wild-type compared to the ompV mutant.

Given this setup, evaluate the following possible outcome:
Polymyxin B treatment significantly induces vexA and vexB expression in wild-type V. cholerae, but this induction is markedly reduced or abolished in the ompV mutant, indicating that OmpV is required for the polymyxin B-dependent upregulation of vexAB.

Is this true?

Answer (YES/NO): YES